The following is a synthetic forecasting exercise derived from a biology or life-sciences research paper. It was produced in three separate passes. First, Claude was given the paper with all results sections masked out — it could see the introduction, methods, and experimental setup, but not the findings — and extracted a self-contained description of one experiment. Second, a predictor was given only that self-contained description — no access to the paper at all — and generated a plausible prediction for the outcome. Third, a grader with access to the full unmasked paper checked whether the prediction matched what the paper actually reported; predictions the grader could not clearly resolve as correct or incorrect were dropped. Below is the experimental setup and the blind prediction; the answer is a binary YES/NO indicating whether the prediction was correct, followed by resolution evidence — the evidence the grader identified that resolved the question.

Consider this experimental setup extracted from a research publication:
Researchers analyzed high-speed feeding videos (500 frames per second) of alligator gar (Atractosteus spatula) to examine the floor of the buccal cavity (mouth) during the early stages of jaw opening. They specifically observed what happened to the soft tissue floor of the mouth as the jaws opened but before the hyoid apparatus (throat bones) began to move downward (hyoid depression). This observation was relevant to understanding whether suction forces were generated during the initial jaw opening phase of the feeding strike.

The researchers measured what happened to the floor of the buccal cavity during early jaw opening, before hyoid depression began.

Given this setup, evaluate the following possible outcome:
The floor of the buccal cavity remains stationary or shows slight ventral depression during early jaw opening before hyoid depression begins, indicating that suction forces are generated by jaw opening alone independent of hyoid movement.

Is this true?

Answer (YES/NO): NO